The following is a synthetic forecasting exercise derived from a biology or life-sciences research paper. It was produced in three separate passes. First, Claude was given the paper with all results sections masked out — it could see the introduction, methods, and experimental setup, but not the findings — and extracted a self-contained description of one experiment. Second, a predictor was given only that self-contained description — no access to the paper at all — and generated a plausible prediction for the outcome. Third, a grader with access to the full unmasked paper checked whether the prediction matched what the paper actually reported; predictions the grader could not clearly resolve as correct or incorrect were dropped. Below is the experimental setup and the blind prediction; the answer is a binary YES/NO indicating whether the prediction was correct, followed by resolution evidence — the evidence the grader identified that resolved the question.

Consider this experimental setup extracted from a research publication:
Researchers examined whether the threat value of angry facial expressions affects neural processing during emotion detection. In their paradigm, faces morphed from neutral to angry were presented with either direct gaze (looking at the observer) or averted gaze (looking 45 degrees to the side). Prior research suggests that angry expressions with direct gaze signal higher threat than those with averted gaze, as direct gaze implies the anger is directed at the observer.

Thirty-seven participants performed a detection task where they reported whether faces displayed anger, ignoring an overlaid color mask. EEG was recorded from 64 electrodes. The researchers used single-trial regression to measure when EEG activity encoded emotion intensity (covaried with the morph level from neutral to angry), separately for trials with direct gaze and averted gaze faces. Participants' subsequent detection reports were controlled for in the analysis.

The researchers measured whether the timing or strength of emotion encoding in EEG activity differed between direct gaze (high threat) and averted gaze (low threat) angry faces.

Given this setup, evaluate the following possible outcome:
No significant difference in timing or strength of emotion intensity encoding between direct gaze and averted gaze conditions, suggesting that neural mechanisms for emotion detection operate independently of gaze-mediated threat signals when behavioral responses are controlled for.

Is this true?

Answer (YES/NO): YES